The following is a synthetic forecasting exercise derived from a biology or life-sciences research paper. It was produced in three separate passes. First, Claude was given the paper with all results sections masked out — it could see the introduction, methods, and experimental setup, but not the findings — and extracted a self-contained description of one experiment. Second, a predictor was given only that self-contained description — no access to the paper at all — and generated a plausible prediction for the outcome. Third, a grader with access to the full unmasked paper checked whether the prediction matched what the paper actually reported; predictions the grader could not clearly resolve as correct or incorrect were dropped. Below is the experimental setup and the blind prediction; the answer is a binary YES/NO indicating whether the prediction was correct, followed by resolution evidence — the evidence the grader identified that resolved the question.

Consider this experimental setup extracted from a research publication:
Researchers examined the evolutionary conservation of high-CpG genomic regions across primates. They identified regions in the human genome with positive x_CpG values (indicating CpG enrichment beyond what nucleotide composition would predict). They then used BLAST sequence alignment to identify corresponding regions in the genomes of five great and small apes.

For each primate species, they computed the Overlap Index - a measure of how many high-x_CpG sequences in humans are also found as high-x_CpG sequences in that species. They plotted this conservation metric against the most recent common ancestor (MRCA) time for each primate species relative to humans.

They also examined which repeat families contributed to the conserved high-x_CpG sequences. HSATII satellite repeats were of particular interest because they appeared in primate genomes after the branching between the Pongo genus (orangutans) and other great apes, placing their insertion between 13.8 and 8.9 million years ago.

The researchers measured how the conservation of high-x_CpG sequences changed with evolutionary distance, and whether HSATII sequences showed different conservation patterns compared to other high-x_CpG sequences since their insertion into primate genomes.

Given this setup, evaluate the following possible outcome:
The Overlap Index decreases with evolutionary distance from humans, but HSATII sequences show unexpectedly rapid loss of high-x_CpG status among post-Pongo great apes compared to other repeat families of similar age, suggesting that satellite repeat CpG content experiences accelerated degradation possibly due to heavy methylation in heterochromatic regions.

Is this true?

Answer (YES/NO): NO